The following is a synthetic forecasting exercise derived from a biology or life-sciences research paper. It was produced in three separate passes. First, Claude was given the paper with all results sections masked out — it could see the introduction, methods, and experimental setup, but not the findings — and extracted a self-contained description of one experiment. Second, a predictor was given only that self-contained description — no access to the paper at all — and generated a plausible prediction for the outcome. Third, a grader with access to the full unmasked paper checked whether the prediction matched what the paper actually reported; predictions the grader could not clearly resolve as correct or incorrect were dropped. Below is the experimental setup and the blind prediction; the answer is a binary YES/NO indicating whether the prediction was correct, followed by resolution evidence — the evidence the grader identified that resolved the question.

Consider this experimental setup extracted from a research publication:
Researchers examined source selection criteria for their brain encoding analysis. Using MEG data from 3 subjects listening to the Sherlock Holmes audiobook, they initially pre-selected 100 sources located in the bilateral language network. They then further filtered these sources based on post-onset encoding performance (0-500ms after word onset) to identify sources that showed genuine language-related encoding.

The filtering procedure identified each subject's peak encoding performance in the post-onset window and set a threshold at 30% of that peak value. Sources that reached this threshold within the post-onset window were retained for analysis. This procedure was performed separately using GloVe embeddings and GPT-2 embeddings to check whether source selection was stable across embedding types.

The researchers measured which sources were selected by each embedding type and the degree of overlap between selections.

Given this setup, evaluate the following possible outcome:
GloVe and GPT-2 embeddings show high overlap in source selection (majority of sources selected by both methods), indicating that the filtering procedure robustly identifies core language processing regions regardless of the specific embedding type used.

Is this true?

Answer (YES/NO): YES